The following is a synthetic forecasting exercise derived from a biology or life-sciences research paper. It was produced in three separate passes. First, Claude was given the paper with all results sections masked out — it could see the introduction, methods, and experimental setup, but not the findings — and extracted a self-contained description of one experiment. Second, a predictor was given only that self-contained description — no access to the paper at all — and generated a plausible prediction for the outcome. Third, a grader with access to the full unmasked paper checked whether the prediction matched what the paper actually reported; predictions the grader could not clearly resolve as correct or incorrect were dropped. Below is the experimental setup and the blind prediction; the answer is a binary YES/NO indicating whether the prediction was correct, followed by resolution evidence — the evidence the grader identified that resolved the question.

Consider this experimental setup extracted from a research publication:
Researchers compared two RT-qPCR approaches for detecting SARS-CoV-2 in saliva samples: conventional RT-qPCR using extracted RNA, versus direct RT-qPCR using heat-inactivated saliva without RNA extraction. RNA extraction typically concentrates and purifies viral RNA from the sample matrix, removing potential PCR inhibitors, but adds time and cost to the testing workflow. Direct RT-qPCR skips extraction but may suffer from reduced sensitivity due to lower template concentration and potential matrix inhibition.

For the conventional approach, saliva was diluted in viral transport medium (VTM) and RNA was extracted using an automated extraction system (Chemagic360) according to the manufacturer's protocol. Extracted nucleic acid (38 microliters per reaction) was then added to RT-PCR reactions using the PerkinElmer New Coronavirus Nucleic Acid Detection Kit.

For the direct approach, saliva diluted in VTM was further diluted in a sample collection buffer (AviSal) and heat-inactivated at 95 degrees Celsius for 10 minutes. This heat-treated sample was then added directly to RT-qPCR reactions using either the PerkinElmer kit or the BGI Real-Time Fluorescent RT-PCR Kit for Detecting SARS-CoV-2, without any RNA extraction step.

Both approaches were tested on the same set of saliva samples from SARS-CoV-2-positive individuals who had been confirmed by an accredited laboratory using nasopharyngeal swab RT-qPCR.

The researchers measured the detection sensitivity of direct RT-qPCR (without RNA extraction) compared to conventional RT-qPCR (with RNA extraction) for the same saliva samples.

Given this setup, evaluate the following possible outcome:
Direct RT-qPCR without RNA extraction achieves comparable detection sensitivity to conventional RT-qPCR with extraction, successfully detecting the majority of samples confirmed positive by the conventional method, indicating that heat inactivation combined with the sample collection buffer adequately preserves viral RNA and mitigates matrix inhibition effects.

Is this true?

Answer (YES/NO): NO